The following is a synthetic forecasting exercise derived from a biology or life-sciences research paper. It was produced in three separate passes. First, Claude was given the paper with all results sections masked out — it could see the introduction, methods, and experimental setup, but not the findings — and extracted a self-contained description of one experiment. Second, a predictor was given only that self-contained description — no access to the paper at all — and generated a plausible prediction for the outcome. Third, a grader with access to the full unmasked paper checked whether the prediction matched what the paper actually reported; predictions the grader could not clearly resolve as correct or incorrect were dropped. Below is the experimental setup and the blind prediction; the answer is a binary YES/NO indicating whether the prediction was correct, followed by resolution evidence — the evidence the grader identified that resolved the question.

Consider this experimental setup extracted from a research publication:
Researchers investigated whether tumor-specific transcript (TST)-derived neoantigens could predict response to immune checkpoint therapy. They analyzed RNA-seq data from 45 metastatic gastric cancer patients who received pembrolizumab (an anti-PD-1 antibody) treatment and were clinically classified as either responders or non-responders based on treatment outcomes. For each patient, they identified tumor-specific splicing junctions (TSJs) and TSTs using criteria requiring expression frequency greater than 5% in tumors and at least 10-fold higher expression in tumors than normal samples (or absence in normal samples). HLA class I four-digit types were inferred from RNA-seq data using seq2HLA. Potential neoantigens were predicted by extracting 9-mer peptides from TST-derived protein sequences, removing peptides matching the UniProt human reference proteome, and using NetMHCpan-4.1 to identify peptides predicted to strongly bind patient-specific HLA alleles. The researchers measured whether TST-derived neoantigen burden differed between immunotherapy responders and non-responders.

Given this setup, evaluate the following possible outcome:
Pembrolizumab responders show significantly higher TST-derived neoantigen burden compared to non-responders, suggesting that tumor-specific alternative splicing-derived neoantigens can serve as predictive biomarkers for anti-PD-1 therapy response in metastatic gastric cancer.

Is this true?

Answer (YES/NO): YES